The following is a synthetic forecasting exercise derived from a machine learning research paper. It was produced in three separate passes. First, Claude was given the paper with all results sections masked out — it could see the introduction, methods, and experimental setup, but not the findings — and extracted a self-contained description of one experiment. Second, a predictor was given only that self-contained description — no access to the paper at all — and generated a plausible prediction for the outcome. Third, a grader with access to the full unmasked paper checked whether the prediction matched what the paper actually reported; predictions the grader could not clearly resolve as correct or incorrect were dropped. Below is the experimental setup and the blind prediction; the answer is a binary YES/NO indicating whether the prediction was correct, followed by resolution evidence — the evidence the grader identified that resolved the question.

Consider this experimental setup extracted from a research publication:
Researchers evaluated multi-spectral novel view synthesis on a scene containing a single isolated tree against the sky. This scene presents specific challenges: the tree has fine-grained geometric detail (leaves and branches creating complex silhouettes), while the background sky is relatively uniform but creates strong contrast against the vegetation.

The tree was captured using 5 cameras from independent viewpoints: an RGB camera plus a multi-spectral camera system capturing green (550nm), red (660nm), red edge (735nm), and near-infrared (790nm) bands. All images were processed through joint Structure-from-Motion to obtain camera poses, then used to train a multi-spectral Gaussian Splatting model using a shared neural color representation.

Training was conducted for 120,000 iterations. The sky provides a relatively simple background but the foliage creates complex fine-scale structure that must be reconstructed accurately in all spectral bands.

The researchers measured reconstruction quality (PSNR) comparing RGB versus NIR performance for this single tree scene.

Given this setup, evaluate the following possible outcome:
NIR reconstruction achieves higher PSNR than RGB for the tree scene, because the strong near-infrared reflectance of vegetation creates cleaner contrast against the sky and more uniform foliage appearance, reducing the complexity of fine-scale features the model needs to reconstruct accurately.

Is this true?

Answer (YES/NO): YES